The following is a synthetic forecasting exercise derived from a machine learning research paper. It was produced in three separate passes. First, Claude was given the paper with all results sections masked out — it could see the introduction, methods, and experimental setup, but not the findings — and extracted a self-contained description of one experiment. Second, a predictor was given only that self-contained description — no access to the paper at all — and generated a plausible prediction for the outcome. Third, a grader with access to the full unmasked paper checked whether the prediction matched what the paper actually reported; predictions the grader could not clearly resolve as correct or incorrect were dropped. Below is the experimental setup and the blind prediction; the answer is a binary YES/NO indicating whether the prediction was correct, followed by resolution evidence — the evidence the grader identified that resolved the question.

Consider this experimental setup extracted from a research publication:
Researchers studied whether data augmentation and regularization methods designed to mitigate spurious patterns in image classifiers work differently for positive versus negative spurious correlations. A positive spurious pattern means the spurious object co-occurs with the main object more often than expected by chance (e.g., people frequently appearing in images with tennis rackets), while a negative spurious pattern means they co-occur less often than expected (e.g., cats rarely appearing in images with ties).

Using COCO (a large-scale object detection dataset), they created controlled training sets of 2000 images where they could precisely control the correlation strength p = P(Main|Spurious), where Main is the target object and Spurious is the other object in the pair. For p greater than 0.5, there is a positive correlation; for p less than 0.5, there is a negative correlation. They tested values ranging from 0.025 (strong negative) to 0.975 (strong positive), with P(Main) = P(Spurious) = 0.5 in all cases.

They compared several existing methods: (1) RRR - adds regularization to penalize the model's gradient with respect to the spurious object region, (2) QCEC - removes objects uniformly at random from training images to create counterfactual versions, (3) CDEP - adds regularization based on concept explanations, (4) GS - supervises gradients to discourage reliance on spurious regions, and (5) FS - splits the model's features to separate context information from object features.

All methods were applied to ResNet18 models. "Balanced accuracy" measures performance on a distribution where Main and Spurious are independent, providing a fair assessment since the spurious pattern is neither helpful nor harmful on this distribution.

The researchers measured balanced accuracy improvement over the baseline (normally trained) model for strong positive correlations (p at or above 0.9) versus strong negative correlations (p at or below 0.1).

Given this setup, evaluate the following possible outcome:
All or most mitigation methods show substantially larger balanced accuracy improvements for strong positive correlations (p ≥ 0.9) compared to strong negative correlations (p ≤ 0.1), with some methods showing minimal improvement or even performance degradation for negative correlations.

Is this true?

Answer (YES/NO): YES